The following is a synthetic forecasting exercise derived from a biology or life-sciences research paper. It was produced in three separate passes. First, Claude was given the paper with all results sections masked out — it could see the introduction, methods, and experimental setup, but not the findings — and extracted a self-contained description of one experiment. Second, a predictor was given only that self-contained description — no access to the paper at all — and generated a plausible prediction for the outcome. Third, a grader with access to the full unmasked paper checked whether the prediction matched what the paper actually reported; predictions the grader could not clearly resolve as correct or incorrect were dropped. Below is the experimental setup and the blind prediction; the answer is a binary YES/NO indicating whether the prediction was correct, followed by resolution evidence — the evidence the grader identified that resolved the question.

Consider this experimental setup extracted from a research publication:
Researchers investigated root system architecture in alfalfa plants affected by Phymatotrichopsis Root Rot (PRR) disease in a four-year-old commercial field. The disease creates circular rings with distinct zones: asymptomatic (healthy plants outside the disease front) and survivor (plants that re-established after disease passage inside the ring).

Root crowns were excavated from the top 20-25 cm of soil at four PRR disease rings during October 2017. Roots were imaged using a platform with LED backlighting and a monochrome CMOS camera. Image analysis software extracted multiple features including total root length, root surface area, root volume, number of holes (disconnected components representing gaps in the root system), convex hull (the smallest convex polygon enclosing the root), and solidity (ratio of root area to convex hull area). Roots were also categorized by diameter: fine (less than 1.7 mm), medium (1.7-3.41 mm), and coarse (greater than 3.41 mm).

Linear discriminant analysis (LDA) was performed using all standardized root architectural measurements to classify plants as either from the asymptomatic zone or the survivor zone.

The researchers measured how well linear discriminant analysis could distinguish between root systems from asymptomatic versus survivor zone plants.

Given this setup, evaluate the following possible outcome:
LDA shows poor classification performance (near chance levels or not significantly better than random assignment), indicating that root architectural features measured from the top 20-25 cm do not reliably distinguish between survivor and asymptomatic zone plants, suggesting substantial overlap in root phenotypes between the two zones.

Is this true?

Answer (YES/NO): NO